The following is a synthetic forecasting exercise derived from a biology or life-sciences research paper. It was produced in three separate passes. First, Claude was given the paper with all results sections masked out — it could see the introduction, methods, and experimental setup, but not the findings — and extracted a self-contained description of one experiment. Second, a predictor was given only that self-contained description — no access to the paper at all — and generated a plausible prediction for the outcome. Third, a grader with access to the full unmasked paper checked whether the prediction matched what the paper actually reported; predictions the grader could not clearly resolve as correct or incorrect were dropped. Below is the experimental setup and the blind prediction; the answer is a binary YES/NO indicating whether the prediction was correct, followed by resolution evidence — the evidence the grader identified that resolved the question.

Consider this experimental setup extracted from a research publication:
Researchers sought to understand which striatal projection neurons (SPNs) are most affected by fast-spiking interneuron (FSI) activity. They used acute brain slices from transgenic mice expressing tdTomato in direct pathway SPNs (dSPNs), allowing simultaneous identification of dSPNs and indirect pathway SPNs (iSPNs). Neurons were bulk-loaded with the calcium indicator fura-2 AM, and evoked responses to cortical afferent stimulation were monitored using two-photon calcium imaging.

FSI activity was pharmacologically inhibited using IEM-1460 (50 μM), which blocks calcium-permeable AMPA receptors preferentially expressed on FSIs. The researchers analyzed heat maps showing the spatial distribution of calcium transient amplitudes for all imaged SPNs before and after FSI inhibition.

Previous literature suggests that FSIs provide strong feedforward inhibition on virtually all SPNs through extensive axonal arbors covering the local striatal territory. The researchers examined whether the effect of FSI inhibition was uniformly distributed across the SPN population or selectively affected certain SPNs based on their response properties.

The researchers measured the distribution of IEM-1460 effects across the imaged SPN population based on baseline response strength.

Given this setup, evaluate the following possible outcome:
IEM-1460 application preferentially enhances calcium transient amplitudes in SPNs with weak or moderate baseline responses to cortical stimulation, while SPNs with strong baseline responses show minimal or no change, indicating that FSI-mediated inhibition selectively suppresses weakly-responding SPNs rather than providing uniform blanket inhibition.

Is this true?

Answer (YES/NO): NO